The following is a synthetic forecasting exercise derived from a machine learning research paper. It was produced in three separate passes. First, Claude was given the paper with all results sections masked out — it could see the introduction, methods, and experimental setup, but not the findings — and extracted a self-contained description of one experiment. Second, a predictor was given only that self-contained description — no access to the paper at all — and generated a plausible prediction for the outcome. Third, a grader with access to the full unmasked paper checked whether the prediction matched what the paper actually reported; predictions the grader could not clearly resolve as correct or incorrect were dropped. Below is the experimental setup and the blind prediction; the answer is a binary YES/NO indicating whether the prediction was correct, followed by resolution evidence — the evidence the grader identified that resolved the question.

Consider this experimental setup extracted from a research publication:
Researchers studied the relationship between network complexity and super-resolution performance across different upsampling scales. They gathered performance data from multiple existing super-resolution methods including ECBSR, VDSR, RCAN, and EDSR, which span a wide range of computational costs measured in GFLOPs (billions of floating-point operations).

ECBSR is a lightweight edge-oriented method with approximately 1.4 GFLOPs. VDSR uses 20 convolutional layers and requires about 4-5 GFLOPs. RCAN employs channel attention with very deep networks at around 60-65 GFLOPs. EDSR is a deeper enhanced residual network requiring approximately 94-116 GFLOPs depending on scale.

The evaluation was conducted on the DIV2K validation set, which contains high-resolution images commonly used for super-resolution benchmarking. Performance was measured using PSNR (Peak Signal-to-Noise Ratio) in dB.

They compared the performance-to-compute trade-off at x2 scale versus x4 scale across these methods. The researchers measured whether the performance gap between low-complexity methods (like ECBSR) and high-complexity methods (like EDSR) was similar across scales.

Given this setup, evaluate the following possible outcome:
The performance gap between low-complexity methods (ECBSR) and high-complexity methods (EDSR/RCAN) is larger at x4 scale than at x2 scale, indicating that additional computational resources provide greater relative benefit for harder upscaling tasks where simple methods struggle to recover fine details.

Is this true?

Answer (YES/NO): YES